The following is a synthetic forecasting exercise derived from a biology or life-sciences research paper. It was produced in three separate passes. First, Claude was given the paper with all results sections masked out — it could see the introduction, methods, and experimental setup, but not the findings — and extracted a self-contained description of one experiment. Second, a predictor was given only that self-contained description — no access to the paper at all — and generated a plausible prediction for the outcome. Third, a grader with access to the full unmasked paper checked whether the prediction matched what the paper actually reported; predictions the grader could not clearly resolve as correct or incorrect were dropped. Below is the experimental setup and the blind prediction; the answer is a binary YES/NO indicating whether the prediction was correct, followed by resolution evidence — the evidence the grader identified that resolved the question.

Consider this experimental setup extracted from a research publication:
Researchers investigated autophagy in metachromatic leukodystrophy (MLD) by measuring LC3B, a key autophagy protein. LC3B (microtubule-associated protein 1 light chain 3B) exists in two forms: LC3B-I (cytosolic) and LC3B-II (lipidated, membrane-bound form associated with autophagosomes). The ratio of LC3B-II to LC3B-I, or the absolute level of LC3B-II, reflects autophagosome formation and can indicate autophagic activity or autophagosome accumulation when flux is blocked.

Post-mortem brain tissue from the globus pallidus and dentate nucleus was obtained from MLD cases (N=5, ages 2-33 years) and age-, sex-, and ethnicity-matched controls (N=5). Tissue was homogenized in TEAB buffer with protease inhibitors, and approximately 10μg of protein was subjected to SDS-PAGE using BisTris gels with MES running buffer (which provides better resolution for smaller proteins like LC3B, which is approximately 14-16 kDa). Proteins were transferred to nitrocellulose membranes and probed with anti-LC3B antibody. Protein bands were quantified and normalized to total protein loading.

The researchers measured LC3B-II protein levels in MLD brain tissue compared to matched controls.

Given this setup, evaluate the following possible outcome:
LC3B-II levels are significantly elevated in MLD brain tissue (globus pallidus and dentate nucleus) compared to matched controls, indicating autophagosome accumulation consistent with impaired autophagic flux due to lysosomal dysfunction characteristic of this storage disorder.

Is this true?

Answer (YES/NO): YES